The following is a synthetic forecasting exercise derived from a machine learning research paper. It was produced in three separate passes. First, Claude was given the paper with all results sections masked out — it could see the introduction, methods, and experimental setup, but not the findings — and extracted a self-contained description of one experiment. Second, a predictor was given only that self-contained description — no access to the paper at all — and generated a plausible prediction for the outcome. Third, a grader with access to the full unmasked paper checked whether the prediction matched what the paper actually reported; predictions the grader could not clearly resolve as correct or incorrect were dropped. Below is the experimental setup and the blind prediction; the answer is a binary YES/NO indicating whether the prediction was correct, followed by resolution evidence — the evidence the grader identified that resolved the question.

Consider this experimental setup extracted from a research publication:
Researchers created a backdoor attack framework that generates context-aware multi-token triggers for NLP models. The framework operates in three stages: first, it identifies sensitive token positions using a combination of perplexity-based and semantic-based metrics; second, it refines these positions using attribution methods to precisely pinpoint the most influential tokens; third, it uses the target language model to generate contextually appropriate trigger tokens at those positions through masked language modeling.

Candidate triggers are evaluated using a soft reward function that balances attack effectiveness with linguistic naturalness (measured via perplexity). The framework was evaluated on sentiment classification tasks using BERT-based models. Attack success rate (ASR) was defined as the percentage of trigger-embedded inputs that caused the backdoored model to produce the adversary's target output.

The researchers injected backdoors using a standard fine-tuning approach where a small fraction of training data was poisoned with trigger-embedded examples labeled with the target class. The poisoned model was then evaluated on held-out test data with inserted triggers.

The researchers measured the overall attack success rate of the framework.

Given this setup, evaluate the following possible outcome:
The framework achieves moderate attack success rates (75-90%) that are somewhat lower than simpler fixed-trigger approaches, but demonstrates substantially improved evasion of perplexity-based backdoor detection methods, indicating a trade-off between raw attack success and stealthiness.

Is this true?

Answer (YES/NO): NO